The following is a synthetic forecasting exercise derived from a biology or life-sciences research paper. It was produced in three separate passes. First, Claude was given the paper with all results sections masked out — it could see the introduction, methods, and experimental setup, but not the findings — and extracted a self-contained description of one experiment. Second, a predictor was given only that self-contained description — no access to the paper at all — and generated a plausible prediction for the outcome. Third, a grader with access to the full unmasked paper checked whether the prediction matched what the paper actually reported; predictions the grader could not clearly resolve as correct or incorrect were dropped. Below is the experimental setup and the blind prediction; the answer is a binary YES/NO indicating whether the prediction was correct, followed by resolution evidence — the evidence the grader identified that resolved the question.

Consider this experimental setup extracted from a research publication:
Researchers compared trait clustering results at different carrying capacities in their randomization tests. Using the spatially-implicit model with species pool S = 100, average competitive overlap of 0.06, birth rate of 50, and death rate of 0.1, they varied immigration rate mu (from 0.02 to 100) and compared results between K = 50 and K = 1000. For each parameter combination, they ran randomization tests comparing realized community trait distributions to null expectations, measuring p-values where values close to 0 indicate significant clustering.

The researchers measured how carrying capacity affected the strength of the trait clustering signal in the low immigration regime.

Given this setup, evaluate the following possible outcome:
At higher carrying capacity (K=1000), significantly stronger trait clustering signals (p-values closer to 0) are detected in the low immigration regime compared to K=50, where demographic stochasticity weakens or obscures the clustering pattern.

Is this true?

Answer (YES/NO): YES